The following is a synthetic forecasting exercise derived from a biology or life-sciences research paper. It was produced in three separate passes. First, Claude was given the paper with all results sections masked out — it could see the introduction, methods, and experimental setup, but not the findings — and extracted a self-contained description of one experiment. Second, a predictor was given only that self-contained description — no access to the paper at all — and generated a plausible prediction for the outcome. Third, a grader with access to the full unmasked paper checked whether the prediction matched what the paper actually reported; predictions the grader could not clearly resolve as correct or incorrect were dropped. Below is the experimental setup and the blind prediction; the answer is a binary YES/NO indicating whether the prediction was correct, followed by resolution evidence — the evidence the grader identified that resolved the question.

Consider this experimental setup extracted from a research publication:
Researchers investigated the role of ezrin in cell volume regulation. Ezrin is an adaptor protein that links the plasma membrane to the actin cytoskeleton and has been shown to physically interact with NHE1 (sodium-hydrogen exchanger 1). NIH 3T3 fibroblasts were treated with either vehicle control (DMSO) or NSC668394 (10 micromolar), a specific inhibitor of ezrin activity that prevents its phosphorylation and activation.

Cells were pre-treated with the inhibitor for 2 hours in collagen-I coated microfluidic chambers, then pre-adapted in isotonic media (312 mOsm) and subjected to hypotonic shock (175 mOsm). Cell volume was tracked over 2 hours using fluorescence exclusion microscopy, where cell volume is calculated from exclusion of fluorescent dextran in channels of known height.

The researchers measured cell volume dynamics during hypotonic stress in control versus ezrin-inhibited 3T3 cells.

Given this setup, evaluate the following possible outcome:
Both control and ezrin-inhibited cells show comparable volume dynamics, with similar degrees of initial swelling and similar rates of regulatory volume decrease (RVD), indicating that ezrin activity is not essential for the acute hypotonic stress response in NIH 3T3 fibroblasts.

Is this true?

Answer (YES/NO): NO